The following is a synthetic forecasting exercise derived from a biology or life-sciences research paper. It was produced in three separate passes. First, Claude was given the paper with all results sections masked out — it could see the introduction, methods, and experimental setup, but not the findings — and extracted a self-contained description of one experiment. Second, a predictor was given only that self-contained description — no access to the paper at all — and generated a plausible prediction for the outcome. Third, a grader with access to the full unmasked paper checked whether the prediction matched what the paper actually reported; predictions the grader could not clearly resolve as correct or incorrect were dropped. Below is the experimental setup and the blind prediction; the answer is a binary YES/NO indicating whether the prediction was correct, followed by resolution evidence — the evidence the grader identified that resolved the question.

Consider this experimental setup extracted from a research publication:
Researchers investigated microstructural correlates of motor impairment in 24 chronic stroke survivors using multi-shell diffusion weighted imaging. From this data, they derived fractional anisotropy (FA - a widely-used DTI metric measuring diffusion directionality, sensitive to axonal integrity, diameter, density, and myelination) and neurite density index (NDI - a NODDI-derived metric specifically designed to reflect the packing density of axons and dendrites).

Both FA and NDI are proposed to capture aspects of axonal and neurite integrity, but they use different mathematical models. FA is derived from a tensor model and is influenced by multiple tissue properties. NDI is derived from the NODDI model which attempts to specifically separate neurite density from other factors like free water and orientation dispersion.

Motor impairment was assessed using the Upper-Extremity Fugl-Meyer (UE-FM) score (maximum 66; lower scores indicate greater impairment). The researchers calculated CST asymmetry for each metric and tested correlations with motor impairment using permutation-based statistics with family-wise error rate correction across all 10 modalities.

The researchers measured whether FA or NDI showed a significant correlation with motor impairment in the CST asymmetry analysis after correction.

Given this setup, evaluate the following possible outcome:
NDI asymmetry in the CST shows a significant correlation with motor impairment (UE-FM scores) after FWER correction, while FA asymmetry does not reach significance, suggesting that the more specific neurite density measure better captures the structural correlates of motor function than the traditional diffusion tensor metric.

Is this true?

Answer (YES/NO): NO